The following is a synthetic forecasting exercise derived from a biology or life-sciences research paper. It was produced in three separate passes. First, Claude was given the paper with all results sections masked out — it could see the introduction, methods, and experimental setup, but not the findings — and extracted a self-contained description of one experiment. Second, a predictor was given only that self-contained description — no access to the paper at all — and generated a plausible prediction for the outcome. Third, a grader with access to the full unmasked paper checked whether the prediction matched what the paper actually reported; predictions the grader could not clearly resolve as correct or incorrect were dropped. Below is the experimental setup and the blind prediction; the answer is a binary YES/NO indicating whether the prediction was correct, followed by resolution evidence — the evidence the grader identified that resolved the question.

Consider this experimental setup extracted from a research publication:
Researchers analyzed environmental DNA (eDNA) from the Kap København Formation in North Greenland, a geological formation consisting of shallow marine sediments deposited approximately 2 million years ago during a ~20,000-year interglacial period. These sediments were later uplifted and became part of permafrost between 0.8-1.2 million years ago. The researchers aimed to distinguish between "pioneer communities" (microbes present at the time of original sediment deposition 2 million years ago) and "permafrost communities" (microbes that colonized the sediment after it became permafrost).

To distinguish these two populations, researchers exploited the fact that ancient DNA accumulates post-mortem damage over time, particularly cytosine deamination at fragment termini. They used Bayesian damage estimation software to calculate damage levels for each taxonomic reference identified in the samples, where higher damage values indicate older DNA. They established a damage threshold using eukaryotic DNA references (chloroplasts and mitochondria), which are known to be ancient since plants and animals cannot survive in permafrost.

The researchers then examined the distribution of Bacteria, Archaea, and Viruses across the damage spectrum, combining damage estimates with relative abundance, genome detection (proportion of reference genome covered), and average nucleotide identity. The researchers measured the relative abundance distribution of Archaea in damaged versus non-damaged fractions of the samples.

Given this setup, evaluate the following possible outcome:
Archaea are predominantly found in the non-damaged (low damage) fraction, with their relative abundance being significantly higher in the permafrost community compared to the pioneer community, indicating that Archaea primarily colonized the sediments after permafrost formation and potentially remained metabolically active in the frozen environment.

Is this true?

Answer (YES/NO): NO